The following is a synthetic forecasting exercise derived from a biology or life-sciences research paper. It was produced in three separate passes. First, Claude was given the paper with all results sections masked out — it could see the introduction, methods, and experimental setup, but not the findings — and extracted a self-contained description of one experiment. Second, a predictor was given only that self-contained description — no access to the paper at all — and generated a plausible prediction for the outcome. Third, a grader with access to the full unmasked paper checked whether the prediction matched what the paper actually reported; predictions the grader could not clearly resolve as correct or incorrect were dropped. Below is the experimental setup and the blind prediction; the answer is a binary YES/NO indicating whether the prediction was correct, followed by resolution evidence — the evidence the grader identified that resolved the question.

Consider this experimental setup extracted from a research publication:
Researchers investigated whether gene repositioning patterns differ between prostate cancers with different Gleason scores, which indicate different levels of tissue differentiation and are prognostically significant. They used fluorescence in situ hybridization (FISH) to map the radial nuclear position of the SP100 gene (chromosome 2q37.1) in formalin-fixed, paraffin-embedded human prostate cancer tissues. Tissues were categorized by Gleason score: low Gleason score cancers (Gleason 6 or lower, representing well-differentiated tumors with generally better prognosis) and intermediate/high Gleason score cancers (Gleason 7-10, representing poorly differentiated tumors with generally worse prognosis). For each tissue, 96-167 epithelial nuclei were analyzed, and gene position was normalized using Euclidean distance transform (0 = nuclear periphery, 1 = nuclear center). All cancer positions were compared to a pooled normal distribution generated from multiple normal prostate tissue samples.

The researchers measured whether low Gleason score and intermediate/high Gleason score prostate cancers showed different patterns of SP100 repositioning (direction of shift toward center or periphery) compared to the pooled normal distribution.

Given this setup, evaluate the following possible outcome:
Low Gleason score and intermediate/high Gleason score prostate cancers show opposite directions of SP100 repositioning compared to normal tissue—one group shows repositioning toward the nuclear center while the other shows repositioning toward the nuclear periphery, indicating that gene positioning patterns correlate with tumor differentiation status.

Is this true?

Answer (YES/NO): YES